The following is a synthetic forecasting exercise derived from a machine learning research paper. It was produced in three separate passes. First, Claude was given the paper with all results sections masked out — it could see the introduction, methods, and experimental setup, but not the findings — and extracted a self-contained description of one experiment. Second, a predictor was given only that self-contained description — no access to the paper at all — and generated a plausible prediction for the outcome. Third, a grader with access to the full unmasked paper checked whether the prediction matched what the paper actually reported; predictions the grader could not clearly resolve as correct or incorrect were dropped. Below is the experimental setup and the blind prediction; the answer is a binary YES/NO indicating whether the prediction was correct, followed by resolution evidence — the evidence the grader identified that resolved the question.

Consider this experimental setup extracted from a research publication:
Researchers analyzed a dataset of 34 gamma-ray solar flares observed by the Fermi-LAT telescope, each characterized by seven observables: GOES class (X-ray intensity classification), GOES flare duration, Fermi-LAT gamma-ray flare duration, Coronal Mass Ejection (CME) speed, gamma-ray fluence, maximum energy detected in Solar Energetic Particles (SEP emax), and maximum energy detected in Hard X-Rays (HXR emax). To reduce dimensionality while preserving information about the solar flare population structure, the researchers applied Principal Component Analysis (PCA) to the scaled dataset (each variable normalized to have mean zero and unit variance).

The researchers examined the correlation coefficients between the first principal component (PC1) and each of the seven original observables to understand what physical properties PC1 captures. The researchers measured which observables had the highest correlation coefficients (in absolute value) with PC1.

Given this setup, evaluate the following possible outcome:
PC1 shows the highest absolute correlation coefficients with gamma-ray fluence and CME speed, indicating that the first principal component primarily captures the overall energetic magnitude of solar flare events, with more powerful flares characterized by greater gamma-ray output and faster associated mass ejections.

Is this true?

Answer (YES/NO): YES